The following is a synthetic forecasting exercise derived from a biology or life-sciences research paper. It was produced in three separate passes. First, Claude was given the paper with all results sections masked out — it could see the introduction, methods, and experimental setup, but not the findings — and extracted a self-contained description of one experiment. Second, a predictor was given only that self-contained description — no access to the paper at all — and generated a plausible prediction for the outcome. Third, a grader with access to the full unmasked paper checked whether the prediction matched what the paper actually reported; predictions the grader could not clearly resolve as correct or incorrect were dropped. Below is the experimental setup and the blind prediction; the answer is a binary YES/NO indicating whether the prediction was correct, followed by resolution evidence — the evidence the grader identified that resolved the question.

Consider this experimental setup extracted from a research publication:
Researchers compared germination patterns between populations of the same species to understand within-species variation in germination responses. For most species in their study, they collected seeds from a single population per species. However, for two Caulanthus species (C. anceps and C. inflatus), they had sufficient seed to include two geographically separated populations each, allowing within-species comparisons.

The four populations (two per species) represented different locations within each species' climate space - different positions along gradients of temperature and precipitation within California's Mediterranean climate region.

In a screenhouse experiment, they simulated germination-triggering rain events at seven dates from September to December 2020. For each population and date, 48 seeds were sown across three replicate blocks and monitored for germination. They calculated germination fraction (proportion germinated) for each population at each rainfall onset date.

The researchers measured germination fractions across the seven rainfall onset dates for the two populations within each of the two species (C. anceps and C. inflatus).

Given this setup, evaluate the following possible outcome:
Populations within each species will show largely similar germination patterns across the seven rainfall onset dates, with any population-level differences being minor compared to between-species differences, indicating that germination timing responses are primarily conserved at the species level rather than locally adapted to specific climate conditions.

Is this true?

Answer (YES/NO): YES